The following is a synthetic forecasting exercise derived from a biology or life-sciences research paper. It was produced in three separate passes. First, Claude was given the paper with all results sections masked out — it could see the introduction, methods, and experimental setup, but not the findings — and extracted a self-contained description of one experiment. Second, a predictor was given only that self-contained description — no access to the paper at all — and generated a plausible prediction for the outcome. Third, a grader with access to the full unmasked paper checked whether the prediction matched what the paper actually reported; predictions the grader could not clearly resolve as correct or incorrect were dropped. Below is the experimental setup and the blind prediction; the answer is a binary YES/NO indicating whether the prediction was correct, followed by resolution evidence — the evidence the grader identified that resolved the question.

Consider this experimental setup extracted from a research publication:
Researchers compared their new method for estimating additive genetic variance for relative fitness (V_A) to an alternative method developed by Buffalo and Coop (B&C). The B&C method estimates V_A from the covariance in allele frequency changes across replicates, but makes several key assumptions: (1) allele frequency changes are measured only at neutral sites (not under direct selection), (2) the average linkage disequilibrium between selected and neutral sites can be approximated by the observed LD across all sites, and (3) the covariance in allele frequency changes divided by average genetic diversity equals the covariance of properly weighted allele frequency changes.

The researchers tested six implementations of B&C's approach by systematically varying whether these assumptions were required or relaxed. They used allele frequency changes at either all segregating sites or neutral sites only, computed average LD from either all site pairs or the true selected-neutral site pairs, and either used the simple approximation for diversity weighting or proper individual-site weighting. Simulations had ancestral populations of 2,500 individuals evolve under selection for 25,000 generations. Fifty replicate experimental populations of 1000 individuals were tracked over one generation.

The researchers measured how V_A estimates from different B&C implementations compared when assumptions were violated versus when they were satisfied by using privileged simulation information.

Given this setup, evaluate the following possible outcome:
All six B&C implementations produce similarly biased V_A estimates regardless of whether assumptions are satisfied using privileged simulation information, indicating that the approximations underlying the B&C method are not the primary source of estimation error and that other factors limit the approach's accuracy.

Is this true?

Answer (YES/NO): NO